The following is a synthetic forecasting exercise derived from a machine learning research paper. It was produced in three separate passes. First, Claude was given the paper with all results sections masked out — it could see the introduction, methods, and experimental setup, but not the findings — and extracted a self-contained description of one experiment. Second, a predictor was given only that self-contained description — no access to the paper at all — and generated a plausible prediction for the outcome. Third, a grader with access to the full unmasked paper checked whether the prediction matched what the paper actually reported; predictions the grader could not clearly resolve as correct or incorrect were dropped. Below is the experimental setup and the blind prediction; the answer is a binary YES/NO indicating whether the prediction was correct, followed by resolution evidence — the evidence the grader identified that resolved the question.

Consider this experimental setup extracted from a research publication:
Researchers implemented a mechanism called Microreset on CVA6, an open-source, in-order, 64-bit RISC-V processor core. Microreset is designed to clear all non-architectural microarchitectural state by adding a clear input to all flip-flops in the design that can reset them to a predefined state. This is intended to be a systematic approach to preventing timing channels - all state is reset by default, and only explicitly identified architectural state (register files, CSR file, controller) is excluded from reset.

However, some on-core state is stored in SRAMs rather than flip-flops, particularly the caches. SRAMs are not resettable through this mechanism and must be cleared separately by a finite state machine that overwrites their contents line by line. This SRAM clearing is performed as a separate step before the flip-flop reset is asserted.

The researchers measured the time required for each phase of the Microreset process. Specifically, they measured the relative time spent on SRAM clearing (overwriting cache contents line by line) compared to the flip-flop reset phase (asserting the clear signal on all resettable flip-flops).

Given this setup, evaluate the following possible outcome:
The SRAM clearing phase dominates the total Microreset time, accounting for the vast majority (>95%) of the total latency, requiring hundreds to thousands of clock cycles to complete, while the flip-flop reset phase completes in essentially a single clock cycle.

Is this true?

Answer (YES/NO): NO